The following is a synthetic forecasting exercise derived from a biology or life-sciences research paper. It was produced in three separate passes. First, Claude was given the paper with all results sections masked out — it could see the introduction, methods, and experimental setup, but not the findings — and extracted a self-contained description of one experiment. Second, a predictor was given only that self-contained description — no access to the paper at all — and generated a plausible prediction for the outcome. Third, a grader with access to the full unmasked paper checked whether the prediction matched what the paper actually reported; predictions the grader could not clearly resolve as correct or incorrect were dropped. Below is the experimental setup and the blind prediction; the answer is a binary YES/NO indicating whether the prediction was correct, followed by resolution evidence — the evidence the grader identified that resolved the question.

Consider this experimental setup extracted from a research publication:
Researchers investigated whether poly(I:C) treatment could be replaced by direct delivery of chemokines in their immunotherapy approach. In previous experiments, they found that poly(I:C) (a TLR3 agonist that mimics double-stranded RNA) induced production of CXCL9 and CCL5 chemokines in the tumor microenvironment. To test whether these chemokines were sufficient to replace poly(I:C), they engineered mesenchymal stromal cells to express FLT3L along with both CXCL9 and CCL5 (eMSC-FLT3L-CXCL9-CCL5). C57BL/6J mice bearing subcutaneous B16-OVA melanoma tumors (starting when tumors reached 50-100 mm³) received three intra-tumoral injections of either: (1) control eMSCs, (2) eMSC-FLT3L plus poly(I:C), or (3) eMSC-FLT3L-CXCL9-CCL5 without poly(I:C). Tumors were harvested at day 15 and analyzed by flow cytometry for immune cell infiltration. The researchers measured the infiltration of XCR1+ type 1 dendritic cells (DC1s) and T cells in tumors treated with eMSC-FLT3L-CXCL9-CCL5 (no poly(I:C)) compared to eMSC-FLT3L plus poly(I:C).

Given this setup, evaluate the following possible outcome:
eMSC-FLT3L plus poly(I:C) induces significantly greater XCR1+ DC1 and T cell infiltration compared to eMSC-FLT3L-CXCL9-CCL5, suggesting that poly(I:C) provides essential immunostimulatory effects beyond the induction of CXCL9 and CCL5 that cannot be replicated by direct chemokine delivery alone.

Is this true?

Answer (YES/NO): NO